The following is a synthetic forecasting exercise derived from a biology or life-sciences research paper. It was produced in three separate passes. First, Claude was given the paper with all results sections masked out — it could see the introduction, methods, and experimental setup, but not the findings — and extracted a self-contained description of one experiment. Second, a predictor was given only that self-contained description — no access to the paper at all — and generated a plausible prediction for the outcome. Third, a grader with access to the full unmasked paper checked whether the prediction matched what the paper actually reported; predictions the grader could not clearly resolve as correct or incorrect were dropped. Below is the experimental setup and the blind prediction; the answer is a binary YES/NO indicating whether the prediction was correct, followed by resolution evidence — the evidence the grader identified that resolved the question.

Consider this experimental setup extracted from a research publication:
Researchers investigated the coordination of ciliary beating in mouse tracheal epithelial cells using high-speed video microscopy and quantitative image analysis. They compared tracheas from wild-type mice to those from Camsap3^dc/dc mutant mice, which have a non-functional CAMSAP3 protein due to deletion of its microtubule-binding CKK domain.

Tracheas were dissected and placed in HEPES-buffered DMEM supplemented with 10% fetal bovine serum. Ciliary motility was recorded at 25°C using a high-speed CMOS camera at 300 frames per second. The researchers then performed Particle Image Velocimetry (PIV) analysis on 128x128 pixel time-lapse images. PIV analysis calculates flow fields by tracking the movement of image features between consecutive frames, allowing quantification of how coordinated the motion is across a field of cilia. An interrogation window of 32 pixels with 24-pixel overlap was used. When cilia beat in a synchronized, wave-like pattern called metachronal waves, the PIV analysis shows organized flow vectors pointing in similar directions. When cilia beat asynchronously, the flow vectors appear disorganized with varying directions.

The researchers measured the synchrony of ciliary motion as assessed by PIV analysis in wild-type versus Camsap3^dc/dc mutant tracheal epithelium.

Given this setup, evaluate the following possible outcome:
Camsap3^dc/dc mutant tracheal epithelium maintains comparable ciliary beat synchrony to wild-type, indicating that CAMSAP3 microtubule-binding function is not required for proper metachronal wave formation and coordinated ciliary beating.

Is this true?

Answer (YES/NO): NO